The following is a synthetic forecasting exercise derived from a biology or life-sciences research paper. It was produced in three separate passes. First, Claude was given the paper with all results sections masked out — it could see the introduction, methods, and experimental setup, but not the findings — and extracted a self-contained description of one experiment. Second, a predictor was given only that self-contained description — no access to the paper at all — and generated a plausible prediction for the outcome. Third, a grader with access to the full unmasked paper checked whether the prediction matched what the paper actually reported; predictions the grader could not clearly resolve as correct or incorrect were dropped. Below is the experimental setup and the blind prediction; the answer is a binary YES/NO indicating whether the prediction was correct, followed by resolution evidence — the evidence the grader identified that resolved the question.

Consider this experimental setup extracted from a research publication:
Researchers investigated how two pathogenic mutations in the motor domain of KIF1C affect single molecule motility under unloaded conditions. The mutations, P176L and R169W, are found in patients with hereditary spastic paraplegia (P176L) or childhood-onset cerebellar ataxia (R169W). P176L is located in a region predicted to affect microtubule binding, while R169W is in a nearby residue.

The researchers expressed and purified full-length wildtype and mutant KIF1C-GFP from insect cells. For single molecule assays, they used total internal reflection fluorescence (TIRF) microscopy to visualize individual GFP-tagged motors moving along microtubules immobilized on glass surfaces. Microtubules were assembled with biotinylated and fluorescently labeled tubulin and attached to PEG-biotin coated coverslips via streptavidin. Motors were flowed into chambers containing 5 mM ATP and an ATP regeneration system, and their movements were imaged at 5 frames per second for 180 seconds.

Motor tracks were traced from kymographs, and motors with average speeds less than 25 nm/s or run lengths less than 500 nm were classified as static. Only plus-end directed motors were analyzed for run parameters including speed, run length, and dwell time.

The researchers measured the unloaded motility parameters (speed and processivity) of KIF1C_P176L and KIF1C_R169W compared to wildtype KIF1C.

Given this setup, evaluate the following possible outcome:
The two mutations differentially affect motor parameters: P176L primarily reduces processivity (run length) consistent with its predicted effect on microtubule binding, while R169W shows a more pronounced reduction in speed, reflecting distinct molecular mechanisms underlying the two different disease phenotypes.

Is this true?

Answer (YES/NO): NO